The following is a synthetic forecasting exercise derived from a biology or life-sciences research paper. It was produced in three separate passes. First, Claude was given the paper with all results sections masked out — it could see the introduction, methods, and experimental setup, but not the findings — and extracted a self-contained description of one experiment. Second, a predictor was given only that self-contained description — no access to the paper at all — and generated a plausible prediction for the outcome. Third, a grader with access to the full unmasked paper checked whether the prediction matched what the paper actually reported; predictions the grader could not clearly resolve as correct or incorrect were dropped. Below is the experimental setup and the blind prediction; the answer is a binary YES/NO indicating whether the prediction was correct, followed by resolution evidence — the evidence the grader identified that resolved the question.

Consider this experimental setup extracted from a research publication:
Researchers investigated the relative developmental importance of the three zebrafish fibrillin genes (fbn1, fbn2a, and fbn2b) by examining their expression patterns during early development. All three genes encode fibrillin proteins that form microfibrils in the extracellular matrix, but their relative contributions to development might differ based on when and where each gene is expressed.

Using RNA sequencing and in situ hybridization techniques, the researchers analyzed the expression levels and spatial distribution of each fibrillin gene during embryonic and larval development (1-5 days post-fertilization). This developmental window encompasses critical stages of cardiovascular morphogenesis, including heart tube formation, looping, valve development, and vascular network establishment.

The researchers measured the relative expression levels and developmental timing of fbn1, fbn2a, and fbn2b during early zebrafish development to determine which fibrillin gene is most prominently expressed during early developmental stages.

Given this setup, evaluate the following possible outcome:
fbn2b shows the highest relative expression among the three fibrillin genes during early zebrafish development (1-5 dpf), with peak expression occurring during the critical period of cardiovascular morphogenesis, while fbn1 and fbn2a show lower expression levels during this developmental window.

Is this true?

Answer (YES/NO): YES